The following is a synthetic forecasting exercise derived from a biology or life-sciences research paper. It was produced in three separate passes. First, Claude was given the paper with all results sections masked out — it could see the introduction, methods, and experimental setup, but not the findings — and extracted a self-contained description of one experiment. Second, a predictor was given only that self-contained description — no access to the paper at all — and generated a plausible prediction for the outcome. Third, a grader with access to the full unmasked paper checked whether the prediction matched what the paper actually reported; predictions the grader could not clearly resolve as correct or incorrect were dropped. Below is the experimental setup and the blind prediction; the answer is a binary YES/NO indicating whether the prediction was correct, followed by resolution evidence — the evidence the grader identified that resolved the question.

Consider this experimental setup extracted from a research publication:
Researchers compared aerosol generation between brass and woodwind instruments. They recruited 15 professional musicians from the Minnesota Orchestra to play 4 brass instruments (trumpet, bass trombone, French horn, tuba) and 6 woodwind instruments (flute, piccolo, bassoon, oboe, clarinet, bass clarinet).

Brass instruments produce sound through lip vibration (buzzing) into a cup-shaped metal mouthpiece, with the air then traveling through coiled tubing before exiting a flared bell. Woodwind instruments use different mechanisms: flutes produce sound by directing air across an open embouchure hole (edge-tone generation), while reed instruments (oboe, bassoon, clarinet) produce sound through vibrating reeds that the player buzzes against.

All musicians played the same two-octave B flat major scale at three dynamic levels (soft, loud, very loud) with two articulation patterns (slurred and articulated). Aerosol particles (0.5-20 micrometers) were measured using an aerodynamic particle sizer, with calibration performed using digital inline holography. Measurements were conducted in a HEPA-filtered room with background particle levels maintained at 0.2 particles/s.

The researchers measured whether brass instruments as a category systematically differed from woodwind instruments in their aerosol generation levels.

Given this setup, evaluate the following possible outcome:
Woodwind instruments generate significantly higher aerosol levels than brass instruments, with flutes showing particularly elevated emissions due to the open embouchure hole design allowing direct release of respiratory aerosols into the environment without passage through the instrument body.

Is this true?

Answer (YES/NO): NO